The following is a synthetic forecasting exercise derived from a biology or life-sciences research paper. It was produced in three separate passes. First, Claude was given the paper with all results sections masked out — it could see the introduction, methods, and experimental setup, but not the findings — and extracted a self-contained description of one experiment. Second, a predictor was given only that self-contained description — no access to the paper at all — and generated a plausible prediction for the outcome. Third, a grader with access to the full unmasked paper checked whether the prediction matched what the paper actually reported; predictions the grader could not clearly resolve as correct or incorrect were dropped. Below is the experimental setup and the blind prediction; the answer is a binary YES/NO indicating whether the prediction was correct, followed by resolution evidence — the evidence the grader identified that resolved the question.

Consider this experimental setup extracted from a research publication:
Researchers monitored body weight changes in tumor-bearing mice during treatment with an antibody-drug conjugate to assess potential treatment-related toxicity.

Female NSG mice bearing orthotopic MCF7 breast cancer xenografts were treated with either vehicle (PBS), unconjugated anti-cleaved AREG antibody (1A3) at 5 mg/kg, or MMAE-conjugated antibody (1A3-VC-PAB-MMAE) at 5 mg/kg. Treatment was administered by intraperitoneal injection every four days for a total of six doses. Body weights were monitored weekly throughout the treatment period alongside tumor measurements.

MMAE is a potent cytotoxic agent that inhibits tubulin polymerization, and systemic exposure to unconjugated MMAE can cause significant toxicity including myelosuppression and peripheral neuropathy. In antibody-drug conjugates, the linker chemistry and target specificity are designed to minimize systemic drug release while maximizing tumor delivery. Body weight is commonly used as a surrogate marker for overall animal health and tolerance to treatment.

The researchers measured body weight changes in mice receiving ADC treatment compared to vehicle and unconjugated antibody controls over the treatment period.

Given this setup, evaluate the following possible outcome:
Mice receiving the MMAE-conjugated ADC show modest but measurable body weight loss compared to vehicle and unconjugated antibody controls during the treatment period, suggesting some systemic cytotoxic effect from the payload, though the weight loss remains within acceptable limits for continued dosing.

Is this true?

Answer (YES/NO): NO